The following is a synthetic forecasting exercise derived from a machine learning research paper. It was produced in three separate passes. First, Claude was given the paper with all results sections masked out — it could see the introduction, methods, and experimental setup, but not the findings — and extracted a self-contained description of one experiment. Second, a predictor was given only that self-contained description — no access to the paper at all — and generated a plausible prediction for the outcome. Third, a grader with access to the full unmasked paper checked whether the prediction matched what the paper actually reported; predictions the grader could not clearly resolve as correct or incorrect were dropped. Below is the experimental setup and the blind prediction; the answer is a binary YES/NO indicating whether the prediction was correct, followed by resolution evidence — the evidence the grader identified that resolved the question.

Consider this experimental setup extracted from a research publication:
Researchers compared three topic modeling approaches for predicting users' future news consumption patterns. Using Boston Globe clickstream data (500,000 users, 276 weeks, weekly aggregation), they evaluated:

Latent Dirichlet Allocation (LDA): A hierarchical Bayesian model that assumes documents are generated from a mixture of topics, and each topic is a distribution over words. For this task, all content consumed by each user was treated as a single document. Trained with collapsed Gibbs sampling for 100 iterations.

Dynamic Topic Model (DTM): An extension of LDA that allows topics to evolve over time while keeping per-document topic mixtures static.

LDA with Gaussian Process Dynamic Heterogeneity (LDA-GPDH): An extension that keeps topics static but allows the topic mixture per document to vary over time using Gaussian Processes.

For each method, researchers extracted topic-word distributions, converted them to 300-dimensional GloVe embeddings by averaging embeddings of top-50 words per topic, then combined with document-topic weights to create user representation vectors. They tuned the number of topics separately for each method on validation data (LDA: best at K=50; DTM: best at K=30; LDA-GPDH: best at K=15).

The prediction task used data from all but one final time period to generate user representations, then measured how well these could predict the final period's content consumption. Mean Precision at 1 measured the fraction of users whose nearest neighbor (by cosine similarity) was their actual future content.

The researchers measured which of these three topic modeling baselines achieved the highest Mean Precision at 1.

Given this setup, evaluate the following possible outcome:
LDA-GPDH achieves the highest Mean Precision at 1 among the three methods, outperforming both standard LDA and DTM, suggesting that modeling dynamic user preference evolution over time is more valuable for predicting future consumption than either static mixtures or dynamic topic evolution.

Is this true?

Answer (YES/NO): NO